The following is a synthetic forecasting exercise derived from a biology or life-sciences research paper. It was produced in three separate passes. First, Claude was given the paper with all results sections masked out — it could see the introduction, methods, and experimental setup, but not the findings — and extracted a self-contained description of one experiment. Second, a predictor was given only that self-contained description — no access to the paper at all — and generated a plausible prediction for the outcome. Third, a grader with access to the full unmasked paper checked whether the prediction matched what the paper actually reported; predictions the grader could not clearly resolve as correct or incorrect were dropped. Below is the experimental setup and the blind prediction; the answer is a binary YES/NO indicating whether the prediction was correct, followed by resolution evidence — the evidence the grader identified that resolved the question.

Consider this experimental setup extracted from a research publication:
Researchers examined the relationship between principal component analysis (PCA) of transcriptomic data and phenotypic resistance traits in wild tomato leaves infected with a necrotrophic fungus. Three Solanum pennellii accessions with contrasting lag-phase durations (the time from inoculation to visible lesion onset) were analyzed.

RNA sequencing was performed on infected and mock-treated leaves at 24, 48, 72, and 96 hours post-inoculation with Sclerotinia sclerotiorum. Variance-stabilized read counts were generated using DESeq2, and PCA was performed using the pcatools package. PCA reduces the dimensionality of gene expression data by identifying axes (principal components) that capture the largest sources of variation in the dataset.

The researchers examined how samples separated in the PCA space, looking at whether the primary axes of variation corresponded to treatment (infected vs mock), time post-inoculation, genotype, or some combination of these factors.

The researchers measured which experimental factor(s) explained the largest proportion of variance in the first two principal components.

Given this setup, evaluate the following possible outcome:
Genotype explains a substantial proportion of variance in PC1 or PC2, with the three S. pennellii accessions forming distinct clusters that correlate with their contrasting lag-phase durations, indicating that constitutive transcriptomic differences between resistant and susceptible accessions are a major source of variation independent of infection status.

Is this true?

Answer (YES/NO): NO